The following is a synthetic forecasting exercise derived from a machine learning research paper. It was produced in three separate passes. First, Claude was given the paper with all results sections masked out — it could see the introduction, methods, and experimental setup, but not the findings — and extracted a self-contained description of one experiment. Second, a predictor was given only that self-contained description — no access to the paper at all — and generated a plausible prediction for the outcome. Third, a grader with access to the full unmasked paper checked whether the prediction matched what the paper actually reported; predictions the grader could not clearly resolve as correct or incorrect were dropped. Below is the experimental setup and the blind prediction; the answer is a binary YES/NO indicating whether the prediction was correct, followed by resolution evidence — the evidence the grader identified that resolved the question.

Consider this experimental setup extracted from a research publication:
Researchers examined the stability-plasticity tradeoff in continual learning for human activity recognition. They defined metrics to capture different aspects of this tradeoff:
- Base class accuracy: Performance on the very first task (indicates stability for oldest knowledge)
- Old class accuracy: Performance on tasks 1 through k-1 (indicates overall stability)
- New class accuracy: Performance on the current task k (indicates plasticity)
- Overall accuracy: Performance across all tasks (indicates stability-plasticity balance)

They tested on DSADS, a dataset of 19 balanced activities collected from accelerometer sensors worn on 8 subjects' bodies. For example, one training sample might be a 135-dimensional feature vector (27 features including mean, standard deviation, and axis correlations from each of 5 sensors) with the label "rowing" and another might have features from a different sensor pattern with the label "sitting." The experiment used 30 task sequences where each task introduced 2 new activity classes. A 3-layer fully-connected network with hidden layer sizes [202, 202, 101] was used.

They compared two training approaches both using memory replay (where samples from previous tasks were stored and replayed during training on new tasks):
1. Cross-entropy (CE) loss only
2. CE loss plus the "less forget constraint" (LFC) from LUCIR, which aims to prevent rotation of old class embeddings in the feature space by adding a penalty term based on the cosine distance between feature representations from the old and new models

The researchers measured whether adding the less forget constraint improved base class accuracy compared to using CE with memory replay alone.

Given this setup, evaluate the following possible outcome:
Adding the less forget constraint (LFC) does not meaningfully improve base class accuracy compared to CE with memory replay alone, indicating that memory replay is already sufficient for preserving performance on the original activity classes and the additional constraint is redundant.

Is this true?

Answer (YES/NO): YES